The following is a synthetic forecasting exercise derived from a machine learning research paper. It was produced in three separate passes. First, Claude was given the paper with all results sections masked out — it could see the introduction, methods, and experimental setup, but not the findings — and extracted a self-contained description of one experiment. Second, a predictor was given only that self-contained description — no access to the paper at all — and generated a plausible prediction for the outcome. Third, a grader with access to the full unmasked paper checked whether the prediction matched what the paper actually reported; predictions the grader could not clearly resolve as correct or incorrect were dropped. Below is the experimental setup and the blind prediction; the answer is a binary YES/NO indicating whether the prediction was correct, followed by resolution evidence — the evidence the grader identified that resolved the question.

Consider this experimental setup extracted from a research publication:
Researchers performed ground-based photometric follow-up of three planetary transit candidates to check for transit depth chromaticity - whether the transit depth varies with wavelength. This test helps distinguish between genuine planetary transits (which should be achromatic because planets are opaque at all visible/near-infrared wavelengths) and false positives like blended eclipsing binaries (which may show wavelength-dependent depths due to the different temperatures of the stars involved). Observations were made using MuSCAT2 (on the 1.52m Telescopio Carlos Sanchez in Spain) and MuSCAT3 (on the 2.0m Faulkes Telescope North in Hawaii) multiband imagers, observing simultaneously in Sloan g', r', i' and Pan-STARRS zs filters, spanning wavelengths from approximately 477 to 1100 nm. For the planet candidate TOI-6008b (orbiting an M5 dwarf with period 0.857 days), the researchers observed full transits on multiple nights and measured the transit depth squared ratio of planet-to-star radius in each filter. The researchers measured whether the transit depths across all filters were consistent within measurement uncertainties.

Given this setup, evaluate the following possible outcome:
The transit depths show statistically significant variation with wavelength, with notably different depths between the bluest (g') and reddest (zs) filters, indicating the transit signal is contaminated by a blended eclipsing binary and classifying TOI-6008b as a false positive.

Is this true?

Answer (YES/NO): NO